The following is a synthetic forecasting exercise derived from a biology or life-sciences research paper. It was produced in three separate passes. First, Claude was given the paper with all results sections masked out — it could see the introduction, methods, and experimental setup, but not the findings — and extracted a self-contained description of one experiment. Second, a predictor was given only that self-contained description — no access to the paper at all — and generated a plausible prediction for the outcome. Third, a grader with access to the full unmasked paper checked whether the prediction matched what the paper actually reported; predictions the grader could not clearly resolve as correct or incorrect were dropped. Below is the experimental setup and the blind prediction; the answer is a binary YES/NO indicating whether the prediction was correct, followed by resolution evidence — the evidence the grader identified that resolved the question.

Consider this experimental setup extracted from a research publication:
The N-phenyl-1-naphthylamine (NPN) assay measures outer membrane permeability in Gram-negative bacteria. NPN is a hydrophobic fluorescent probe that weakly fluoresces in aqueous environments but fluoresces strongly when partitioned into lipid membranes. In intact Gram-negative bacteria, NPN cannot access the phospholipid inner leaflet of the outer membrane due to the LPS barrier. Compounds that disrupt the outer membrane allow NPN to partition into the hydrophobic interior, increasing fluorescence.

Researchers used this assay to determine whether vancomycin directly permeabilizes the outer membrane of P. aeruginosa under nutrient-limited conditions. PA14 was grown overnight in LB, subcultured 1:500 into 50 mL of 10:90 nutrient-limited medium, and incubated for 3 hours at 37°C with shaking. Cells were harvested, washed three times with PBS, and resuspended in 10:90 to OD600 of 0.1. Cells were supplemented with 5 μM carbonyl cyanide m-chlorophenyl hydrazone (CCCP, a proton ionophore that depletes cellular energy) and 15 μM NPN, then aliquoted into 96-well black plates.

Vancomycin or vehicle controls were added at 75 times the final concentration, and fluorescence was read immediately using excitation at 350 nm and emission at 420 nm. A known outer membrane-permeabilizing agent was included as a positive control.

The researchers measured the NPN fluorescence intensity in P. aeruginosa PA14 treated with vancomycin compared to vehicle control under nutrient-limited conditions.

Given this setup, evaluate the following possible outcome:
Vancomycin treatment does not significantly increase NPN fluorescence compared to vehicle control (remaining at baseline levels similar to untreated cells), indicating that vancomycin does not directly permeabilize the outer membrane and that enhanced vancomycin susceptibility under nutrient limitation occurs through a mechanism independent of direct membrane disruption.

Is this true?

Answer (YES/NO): YES